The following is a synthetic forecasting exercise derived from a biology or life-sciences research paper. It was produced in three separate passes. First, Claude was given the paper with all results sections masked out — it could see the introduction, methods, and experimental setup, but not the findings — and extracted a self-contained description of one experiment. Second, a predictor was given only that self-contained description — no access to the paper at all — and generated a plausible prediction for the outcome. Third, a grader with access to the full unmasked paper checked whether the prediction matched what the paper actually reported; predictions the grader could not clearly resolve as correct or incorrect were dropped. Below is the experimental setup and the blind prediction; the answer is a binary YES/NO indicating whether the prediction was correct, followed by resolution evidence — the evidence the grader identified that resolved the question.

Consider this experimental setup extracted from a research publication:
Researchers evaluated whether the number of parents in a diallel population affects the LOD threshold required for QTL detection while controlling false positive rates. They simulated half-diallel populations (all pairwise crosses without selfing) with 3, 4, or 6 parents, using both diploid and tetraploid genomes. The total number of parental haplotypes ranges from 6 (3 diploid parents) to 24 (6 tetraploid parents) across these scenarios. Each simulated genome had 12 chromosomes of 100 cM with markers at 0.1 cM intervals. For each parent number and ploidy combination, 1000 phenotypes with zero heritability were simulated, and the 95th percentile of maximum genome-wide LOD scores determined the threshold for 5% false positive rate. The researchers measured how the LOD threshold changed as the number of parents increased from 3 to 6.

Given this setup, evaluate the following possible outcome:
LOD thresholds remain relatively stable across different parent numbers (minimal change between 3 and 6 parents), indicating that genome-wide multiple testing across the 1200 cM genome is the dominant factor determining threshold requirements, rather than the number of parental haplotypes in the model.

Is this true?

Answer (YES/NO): NO